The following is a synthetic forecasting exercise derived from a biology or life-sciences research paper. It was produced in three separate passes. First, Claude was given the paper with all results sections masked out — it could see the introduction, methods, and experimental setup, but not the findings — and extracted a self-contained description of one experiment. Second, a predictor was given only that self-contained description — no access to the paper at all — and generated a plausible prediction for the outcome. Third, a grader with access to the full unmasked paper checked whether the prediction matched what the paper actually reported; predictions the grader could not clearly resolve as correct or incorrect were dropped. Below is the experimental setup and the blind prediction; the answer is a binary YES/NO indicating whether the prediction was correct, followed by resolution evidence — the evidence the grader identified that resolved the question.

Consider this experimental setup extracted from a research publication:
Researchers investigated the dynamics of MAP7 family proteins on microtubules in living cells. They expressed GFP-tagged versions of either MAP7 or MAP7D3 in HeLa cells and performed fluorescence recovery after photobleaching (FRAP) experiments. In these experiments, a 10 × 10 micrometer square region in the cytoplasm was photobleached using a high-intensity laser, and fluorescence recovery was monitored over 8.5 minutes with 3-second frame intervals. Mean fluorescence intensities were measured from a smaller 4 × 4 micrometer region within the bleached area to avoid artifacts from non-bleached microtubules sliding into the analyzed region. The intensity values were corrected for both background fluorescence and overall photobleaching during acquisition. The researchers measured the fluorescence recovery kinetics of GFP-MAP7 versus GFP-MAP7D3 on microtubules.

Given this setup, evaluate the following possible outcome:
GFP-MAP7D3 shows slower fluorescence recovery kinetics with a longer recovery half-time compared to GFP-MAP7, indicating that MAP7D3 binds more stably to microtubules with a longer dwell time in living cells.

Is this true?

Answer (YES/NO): NO